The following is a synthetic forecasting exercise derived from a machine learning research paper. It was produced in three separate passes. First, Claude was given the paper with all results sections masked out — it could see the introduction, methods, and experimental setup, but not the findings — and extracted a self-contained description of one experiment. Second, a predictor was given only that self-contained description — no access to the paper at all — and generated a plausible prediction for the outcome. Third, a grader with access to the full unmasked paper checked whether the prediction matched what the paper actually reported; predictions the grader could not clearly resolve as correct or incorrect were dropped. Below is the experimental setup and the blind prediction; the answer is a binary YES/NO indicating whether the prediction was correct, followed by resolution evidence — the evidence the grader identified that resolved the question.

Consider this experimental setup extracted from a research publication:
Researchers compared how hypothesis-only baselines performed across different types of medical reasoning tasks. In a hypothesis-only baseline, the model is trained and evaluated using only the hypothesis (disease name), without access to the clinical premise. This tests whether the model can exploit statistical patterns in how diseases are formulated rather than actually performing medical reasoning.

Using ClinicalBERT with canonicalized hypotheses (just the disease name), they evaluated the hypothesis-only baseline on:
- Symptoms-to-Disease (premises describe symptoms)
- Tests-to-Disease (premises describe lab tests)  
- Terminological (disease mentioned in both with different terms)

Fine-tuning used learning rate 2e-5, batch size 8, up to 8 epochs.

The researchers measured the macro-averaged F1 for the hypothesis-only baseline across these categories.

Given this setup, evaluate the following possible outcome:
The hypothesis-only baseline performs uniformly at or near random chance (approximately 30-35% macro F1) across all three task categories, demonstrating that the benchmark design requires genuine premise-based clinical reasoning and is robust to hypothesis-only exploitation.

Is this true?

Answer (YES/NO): NO